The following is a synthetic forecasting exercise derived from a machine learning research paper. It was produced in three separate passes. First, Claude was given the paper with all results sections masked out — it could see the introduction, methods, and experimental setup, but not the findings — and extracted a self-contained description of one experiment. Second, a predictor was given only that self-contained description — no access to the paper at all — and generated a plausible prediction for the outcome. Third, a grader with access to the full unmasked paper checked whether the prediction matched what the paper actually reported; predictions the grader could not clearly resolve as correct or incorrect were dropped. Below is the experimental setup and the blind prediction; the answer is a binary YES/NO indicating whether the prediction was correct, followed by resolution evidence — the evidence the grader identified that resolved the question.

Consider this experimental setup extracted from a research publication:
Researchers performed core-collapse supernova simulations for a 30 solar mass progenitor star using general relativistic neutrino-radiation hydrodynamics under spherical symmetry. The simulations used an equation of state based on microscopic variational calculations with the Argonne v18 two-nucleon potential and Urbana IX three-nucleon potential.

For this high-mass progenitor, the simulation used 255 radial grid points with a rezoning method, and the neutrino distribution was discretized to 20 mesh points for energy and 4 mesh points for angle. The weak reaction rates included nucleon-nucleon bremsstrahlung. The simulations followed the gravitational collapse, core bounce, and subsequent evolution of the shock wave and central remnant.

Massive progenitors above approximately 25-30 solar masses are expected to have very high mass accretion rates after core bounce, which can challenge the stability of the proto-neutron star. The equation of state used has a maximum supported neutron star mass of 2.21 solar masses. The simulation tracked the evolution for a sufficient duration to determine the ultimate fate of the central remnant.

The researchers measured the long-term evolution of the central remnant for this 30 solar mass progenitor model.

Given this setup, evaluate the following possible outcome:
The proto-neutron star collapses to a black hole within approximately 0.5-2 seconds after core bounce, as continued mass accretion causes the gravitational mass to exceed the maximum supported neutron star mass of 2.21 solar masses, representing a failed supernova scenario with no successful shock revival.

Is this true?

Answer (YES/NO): YES